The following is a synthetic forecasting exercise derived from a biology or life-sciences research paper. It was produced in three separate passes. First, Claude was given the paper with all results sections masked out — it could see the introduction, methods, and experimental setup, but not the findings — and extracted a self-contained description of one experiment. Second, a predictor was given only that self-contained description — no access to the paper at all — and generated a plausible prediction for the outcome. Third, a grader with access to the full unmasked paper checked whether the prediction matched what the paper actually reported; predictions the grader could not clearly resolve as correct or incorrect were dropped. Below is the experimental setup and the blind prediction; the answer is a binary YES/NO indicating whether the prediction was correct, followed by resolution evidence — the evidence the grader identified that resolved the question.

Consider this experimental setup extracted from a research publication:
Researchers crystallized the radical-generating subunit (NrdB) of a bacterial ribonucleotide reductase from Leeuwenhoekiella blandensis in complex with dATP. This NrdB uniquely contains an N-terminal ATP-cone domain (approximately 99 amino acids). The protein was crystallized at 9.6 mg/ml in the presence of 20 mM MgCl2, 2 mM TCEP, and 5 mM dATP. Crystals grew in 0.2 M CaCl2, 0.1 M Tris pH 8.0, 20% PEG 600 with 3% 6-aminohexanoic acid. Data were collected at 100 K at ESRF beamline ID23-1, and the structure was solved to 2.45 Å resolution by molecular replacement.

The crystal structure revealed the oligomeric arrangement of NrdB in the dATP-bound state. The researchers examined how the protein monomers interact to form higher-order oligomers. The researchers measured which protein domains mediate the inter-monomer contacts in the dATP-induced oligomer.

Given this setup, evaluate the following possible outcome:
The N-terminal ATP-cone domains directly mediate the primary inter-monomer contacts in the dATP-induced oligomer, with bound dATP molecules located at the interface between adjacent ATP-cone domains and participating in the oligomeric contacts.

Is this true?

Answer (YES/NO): NO